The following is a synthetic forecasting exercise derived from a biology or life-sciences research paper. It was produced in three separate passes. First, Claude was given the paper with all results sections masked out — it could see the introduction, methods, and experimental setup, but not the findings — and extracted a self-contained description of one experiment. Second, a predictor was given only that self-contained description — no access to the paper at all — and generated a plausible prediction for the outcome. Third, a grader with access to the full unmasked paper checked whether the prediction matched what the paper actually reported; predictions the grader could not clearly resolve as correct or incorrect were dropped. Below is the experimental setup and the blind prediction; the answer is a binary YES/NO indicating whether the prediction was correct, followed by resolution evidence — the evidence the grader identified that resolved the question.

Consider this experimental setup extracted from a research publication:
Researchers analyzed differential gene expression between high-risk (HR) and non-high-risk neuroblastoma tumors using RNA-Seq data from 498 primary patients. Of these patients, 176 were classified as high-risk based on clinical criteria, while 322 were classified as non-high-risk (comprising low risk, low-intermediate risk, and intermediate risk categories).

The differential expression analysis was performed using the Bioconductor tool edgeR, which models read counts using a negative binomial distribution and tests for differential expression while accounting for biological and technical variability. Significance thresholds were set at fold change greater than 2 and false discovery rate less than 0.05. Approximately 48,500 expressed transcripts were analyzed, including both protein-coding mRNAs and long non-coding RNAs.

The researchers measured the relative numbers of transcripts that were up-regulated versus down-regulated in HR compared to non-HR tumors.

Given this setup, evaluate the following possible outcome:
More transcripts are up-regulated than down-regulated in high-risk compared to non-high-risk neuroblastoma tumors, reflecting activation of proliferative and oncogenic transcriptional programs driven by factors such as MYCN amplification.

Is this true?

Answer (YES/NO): YES